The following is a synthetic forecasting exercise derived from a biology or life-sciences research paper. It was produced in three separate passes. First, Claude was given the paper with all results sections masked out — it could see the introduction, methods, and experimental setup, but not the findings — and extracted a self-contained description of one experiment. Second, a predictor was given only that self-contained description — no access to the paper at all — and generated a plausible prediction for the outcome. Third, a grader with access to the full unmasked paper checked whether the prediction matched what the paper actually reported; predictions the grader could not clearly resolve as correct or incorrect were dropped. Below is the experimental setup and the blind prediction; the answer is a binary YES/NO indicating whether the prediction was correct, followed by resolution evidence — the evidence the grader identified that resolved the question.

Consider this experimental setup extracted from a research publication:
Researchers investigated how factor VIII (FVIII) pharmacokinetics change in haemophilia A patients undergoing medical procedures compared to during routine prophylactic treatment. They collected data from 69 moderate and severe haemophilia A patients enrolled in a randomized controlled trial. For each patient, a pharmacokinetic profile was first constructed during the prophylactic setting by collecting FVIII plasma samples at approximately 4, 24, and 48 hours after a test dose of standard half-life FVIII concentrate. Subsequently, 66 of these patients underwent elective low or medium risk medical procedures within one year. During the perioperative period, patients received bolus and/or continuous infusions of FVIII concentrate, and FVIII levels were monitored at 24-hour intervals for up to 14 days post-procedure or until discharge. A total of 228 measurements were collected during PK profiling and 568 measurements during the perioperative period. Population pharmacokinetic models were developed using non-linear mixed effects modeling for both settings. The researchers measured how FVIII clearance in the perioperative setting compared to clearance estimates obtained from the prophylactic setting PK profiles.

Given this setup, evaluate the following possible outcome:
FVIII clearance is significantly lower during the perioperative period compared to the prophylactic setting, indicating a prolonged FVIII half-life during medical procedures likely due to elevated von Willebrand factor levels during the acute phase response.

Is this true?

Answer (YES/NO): YES